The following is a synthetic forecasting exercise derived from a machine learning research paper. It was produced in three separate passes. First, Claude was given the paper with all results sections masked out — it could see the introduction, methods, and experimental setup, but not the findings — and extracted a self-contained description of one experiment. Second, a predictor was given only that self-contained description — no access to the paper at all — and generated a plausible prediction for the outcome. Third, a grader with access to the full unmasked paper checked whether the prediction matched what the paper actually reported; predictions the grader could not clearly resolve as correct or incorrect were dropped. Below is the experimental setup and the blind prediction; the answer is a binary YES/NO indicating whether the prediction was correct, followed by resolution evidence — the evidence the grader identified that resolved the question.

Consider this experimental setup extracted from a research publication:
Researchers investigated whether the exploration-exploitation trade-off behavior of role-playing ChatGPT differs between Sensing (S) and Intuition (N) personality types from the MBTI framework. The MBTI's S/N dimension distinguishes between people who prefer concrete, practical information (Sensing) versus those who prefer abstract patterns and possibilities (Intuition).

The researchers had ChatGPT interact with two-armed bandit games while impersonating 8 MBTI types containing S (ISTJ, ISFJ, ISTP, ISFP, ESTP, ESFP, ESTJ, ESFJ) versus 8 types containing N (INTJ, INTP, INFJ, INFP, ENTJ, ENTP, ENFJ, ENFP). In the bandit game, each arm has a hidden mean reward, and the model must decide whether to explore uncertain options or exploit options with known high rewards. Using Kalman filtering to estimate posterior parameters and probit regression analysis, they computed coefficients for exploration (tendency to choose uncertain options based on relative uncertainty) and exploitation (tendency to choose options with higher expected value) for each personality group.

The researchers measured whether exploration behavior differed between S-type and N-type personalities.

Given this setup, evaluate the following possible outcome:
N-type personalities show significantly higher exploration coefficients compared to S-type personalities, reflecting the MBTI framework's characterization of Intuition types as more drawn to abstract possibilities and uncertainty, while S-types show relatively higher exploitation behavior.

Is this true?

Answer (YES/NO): NO